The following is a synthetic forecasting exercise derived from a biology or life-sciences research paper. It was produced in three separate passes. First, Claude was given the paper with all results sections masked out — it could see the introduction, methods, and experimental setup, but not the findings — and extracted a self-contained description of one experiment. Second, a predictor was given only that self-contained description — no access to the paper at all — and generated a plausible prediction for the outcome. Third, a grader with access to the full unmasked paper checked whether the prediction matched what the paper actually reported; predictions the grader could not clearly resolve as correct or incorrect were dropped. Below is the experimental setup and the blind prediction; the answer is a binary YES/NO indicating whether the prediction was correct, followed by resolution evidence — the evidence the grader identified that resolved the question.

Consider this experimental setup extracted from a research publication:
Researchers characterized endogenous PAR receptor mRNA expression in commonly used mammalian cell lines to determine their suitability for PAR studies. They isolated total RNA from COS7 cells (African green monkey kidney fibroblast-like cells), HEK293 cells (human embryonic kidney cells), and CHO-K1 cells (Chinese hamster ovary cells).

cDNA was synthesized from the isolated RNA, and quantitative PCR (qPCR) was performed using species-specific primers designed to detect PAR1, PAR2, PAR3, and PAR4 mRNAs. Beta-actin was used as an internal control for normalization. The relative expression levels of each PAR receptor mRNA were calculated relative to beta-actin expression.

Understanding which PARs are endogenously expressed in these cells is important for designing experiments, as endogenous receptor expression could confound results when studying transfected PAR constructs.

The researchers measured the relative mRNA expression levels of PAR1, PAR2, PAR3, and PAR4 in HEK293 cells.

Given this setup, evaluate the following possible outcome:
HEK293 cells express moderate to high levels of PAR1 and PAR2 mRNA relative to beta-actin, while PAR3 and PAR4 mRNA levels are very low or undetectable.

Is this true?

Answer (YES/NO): YES